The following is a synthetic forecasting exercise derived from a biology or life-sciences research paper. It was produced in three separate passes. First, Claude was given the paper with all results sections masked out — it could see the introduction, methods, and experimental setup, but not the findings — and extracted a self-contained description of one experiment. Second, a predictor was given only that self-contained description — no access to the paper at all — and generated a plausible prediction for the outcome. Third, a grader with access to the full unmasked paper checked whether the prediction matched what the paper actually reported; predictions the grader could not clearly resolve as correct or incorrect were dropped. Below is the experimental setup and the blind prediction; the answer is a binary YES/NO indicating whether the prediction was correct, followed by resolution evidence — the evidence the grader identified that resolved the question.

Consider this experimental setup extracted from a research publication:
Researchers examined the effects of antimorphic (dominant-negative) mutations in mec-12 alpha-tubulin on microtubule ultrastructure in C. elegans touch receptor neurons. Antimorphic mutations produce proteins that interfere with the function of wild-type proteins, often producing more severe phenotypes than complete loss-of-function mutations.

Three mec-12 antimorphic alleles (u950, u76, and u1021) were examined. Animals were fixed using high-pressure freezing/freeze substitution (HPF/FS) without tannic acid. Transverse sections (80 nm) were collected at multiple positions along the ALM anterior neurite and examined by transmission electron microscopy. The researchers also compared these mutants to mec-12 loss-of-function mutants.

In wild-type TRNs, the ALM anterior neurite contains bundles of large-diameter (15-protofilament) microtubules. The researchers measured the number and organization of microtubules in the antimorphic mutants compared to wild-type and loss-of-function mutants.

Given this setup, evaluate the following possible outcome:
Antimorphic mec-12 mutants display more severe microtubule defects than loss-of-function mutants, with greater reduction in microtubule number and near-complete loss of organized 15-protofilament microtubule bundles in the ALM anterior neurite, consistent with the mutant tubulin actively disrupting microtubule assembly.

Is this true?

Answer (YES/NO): YES